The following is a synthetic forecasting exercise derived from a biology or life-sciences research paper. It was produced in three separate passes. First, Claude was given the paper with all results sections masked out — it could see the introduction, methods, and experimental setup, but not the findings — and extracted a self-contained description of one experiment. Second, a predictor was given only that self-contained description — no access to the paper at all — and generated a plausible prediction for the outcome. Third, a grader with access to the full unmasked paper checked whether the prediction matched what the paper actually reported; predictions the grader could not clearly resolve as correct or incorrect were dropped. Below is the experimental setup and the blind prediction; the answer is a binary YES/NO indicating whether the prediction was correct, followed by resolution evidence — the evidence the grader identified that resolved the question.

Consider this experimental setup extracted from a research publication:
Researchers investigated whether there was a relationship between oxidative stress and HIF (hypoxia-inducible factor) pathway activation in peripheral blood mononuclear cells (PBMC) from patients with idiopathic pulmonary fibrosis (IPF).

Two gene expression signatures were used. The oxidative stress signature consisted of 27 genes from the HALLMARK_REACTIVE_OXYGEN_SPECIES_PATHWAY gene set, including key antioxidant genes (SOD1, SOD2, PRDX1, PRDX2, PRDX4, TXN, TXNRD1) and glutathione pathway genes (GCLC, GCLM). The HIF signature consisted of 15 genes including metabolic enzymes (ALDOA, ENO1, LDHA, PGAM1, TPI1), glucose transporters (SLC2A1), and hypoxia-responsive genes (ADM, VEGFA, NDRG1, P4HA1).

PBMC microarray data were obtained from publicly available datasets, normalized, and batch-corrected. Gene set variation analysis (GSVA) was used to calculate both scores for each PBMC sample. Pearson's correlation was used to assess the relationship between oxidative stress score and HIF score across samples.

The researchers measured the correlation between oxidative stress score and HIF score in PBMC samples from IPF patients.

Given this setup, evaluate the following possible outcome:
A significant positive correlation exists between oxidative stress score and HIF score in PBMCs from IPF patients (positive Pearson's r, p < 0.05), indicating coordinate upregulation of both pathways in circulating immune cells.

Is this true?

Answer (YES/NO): YES